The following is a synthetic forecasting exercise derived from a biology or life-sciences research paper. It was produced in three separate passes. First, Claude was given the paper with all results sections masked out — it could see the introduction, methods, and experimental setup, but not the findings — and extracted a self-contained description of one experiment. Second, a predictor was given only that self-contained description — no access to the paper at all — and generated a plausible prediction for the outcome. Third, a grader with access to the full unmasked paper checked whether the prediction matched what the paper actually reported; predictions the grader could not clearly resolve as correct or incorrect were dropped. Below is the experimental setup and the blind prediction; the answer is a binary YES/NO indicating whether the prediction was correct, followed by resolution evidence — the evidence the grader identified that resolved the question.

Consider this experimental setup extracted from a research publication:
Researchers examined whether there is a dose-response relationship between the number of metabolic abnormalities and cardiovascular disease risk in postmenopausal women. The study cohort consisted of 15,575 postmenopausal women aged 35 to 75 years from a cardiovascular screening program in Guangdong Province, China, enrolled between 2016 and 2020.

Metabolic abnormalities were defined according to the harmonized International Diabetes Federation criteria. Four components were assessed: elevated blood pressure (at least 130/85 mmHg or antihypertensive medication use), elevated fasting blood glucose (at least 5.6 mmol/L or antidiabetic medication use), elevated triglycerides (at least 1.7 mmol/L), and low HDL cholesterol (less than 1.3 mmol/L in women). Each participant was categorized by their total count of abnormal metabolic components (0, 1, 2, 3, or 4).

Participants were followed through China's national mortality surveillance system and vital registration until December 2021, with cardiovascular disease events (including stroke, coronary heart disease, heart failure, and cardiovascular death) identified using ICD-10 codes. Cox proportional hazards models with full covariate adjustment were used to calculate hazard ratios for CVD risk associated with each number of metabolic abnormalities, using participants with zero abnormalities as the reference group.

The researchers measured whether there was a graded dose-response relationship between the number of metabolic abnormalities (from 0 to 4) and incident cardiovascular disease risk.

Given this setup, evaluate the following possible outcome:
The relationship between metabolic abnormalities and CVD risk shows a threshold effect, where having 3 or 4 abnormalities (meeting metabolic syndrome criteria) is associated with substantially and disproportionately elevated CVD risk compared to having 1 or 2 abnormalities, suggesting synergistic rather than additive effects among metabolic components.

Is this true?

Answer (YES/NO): NO